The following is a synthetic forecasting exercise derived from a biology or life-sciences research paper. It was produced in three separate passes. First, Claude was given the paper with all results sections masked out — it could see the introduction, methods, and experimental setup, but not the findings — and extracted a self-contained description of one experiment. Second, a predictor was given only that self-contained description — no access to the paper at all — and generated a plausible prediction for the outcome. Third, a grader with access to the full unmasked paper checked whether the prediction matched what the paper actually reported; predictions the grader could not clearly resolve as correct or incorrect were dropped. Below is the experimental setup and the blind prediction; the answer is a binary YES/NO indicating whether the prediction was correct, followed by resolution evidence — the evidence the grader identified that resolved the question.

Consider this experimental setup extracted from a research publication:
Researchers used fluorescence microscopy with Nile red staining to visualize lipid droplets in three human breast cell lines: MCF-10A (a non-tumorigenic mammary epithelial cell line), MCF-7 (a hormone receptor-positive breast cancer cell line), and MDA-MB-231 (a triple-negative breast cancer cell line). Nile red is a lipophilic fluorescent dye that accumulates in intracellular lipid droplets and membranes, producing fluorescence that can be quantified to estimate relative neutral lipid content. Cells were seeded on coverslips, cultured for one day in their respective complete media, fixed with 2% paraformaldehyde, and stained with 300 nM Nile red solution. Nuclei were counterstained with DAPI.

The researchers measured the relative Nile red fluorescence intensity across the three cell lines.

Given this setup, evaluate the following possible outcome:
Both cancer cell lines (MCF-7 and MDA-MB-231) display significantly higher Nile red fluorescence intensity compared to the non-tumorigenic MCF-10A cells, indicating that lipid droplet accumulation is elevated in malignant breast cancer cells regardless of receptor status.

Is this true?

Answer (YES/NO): NO